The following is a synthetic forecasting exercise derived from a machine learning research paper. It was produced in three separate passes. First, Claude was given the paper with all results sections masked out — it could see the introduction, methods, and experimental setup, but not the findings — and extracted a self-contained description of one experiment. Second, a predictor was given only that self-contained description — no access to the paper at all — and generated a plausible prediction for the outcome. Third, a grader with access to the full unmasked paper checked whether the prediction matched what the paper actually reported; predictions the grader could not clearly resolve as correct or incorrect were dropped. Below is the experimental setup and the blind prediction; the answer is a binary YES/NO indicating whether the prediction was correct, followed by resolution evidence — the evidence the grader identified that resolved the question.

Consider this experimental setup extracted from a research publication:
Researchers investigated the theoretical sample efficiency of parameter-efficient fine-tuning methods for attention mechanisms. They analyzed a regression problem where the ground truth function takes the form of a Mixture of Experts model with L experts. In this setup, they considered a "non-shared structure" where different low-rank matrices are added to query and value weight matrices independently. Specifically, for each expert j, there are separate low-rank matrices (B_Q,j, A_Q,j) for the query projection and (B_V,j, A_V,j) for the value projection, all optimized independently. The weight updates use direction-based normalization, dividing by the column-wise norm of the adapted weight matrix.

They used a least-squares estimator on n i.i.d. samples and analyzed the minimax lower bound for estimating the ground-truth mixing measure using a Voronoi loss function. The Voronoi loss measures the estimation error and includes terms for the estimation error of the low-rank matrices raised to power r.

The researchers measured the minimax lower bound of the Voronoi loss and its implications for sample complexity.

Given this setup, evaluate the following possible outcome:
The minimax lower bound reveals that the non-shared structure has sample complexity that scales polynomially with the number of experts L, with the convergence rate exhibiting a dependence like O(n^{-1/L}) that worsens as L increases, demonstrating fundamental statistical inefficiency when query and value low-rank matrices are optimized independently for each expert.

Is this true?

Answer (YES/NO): NO